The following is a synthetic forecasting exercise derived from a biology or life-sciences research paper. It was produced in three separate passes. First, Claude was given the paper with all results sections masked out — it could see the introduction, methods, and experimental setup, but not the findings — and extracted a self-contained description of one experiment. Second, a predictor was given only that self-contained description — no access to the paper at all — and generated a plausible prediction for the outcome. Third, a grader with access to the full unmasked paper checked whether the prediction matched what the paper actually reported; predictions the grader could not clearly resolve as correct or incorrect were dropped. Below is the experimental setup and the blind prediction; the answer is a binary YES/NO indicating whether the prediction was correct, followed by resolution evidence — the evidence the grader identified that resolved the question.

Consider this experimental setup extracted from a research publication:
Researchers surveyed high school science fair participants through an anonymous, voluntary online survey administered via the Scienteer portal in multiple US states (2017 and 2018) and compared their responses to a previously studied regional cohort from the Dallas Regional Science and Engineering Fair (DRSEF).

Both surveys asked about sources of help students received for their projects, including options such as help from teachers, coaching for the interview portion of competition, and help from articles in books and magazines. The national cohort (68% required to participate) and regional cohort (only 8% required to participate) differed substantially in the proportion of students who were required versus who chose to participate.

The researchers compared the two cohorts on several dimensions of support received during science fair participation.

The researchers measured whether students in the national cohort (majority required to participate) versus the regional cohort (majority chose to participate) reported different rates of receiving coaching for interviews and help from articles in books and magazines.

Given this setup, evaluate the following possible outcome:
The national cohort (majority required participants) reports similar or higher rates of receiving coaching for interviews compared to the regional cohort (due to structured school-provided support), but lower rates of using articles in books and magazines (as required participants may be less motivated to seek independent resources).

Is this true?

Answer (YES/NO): NO